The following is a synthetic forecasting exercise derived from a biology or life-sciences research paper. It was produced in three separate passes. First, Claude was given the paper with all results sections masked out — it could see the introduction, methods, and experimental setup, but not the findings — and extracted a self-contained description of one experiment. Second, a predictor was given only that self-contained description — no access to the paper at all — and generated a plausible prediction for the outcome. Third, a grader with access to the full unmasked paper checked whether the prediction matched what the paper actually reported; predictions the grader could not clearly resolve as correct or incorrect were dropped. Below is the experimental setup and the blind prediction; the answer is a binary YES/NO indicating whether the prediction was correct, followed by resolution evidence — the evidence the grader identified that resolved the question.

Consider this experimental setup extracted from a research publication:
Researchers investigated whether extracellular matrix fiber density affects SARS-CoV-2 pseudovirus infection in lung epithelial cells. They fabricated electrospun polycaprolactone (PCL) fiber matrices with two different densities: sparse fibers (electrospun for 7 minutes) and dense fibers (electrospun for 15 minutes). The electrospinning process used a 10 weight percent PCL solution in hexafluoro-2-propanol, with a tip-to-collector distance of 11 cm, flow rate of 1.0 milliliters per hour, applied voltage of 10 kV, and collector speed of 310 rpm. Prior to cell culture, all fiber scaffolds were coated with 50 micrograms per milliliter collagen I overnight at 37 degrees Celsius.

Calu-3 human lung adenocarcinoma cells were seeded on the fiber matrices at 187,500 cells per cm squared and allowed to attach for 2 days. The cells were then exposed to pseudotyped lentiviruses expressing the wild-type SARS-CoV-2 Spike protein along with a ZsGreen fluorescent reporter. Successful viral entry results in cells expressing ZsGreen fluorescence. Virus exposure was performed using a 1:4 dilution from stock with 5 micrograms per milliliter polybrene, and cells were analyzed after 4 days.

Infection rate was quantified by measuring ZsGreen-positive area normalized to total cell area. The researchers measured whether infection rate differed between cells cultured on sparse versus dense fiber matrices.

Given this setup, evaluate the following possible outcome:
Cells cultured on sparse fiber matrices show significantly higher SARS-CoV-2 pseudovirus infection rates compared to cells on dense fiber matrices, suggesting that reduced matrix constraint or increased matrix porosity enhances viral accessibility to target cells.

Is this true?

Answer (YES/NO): YES